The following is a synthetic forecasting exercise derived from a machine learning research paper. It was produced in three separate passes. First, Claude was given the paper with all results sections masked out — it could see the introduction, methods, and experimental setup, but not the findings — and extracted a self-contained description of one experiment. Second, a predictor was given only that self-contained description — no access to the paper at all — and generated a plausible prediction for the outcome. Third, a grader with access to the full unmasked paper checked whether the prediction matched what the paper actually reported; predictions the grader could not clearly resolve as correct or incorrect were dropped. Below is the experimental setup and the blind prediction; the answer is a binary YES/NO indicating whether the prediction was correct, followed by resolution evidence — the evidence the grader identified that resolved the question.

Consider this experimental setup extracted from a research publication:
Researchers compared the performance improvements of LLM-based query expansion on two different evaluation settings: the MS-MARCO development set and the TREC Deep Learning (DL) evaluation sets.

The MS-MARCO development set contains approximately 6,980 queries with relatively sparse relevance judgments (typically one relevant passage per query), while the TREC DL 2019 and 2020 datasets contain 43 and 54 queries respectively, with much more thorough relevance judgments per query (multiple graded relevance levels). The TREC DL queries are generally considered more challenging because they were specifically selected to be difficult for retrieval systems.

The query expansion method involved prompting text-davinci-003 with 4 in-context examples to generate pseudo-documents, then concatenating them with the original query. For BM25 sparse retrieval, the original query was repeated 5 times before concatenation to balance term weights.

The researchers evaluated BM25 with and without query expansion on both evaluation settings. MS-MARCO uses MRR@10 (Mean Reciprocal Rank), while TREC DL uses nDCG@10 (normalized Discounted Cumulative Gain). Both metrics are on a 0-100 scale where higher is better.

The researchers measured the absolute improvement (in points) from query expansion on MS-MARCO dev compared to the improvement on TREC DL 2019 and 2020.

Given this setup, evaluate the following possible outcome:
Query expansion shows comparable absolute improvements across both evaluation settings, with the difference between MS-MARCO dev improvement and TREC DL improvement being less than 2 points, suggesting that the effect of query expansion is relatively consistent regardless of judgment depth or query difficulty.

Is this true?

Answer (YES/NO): NO